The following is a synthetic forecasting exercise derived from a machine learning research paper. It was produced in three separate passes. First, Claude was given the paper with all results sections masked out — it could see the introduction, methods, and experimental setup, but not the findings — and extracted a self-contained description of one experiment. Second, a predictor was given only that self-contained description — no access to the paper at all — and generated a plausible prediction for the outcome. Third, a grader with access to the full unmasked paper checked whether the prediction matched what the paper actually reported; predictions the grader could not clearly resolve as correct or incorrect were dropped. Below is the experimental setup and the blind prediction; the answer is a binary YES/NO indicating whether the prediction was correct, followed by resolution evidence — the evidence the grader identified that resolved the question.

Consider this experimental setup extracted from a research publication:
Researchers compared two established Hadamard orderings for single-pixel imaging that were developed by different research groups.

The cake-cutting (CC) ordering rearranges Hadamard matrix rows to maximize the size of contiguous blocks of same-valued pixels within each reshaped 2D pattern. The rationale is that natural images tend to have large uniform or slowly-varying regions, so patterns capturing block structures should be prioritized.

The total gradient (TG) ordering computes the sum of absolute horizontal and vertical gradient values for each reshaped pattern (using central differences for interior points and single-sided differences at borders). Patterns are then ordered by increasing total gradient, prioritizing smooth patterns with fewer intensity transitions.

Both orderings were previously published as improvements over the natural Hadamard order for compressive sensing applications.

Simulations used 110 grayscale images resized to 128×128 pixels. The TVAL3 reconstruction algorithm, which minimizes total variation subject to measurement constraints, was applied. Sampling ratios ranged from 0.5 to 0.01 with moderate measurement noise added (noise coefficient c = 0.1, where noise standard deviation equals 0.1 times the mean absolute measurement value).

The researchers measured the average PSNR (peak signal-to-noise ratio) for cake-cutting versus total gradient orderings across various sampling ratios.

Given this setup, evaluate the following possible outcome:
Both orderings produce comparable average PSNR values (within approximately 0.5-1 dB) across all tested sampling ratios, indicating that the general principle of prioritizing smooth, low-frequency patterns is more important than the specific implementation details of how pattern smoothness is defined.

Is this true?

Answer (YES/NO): NO